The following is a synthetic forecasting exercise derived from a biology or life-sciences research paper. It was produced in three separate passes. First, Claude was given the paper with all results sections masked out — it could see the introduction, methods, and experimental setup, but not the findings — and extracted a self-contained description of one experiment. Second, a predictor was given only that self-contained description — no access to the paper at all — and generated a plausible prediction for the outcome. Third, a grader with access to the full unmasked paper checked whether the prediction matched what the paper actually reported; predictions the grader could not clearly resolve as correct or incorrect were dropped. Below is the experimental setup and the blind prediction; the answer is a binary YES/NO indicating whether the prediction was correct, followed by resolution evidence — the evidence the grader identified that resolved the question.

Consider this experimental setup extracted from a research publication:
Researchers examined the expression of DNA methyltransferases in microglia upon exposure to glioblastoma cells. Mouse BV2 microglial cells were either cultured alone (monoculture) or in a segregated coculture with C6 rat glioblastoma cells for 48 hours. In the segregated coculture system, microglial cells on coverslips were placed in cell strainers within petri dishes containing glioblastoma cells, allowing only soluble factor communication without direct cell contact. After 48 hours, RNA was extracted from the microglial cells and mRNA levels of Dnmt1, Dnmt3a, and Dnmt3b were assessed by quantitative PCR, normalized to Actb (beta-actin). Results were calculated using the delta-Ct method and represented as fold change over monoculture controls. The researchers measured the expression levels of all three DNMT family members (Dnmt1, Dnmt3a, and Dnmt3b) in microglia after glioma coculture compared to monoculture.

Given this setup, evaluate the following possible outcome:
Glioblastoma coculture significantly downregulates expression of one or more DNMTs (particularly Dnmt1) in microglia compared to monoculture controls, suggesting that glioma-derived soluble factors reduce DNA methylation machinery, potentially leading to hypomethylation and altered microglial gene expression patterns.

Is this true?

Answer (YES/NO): NO